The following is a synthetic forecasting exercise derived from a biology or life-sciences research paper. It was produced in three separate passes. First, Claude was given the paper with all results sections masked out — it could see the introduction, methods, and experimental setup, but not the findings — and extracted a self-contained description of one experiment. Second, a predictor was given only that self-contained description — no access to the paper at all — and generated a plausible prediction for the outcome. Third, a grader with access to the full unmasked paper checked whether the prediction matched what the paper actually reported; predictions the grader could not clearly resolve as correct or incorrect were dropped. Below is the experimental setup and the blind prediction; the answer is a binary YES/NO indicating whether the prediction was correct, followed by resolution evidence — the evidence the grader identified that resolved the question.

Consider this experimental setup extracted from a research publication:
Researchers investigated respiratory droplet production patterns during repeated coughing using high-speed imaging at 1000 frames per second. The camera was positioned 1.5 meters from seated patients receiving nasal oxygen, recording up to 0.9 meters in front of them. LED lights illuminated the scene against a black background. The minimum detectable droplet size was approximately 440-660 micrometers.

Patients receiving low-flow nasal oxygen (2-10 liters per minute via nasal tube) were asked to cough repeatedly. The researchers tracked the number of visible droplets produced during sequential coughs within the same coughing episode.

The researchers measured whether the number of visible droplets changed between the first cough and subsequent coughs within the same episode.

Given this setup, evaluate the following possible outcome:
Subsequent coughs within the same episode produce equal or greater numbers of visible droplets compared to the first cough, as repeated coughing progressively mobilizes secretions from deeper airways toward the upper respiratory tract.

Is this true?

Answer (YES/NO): NO